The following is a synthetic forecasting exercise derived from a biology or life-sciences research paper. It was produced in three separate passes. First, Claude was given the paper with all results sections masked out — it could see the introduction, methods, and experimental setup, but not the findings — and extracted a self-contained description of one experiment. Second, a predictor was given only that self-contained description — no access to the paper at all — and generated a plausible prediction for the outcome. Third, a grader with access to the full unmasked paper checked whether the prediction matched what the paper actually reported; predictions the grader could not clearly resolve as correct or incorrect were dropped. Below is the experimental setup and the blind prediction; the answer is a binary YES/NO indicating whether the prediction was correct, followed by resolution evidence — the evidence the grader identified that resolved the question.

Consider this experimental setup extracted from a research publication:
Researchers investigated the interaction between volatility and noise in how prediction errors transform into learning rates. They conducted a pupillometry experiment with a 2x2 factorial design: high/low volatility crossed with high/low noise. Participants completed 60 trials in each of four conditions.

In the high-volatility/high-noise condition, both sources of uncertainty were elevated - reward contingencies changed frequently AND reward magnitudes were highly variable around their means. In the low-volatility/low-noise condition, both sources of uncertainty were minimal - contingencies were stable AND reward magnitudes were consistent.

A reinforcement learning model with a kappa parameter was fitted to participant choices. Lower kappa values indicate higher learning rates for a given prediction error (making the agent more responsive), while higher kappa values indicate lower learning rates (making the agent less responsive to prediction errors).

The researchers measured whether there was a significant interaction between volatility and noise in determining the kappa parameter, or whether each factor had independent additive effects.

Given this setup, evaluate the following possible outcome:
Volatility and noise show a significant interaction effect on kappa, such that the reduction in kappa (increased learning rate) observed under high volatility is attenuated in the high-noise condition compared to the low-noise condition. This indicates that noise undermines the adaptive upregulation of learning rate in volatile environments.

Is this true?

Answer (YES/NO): YES